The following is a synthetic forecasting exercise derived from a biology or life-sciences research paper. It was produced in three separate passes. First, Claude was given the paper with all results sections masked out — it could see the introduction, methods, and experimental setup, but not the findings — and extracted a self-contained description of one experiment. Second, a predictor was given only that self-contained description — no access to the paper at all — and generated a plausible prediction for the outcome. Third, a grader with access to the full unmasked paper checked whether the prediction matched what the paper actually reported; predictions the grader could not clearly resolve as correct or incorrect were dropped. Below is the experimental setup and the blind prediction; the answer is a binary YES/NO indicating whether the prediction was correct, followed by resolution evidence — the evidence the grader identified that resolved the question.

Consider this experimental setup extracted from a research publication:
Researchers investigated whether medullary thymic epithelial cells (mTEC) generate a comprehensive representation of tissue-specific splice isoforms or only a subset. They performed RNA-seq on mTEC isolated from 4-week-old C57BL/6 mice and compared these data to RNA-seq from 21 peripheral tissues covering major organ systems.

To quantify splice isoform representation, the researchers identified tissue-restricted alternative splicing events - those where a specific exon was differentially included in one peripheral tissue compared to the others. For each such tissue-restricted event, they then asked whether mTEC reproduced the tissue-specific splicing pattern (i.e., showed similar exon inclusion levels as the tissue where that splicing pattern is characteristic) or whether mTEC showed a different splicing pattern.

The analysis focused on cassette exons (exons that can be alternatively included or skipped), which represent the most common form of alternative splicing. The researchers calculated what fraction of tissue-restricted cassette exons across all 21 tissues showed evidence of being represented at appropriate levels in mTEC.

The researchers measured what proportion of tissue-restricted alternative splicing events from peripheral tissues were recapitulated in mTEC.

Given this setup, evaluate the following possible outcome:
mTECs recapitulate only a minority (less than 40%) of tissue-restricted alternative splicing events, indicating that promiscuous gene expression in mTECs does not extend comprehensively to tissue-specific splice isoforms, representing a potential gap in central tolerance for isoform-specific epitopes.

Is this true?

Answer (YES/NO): NO